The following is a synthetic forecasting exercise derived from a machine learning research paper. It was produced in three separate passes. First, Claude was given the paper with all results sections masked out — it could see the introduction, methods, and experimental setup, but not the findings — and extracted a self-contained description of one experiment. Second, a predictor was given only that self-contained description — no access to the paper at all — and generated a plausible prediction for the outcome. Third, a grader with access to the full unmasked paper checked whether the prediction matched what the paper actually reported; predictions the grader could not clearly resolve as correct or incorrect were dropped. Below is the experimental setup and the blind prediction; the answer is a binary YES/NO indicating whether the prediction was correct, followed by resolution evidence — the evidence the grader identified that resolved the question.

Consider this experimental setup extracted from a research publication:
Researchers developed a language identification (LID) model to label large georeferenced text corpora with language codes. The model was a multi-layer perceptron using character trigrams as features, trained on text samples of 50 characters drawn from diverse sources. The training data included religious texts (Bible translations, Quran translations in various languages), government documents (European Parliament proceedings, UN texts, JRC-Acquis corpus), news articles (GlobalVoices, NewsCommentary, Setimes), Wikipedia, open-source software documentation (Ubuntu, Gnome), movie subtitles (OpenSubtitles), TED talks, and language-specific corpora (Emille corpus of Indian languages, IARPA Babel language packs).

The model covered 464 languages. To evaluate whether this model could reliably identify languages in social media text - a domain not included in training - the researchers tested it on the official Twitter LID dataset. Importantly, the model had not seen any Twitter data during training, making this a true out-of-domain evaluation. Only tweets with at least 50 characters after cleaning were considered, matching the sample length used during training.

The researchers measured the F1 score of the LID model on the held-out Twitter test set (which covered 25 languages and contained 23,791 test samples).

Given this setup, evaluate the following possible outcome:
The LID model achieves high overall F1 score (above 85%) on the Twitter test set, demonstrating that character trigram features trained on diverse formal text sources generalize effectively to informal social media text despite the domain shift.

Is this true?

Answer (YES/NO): YES